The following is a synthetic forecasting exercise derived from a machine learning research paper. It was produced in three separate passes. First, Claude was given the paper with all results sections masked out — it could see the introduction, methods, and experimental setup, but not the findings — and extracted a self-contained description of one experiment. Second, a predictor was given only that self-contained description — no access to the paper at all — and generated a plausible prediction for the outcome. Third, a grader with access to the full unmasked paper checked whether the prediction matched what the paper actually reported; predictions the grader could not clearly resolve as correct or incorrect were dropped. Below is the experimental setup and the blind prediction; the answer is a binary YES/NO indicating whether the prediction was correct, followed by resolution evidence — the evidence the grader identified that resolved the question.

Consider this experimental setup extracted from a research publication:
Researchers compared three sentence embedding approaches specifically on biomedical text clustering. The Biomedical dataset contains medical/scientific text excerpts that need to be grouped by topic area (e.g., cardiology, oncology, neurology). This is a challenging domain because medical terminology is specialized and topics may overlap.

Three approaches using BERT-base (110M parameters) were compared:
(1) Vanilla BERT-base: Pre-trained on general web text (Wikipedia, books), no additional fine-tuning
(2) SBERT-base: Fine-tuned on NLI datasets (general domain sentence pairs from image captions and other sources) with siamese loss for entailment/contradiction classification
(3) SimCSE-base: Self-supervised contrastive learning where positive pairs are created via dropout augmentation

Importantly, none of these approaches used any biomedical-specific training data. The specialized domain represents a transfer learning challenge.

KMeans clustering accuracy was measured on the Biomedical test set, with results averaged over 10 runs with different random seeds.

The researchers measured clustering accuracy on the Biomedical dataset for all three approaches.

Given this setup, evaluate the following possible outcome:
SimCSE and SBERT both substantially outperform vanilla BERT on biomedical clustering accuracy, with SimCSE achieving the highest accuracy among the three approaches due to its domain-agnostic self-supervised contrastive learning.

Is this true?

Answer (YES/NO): NO